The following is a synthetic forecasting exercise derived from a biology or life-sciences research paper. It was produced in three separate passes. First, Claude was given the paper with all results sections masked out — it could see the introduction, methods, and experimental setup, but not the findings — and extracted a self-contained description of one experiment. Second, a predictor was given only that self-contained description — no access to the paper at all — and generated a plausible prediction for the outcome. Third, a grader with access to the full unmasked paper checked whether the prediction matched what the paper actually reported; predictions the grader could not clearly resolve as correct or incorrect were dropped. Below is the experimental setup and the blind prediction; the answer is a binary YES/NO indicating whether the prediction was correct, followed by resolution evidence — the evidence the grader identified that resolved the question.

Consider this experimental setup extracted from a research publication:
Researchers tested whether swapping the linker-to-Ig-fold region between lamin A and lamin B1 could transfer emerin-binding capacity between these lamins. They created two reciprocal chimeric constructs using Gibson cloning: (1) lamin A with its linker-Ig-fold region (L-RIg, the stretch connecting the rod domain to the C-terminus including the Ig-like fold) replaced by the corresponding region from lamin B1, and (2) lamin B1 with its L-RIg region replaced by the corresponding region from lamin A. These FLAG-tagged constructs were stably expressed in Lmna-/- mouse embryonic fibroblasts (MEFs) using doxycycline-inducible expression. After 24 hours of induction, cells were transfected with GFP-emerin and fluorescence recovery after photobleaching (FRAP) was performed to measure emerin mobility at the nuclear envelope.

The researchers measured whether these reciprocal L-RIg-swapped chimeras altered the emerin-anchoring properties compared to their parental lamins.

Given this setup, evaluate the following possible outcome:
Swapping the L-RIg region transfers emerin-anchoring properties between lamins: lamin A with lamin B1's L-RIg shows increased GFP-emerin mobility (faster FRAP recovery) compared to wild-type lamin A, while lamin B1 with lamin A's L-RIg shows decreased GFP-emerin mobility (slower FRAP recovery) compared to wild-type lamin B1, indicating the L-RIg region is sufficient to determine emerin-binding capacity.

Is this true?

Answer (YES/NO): YES